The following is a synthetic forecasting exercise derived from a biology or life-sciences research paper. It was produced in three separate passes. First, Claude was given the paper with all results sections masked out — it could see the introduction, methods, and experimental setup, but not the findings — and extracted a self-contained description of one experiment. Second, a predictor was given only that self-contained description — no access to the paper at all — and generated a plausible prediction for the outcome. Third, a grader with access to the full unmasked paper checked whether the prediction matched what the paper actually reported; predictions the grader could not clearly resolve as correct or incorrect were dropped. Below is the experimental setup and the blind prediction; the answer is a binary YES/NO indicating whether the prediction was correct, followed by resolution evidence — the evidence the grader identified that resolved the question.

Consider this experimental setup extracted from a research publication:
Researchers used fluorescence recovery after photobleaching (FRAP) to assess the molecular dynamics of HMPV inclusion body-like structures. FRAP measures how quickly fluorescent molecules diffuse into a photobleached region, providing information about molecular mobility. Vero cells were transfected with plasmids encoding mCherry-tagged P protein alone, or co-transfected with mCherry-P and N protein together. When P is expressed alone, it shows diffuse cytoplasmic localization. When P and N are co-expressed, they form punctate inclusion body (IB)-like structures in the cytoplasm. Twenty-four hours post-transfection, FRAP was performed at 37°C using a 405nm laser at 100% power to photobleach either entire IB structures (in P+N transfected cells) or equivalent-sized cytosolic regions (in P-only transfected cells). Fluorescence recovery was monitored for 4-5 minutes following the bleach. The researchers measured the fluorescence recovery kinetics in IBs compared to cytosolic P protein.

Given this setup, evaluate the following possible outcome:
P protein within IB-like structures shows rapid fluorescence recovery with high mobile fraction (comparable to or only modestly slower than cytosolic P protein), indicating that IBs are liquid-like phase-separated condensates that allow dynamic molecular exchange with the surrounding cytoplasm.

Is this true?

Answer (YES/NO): NO